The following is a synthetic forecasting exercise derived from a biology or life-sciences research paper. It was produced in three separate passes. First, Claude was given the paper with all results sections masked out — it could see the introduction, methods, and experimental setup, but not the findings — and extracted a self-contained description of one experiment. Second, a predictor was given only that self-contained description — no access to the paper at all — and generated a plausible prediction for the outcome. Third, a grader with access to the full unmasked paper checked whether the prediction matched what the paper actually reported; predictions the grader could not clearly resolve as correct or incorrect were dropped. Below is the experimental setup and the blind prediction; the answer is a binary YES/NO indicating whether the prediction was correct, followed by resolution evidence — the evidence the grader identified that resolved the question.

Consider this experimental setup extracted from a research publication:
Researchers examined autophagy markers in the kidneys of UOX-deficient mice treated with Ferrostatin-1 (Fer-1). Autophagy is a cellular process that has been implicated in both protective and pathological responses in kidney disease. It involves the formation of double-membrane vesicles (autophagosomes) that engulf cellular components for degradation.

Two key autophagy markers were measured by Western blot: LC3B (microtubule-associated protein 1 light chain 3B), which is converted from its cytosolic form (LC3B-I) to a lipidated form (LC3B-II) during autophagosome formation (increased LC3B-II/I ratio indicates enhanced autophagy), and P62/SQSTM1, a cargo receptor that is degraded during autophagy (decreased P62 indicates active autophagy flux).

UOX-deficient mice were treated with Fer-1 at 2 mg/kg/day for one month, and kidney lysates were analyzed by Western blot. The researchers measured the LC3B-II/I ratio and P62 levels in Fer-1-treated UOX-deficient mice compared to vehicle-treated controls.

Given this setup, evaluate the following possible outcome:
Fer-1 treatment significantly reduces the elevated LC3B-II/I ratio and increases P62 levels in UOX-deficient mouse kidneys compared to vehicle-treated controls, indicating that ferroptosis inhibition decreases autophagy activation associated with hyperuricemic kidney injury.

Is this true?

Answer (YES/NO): YES